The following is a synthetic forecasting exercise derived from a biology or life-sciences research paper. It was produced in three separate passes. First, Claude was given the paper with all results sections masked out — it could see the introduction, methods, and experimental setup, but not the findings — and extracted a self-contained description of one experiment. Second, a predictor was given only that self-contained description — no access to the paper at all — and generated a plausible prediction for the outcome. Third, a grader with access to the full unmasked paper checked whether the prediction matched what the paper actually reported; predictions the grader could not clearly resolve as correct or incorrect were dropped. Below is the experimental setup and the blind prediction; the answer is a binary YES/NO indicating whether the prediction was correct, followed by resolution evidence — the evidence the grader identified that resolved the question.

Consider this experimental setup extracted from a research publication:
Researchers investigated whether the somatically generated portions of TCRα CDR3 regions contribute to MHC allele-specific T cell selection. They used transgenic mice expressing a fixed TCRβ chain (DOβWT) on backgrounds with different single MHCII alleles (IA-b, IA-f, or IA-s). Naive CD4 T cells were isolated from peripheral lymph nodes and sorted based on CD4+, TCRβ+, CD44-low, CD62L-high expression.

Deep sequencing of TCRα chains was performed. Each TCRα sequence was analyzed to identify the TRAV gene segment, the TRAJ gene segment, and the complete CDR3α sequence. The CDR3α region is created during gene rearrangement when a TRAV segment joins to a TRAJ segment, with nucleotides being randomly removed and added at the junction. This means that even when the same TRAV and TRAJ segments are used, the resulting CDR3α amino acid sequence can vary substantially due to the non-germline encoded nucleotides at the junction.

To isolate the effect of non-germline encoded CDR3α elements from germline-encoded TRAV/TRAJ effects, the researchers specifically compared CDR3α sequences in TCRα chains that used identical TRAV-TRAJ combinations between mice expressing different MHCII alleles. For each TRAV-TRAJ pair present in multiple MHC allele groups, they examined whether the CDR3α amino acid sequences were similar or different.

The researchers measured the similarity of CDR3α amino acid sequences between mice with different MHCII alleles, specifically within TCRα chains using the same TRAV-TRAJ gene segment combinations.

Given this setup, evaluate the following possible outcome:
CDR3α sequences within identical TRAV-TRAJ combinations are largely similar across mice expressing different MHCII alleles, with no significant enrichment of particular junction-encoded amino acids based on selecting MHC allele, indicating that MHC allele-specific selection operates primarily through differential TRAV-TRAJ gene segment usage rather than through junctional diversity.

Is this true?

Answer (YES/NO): NO